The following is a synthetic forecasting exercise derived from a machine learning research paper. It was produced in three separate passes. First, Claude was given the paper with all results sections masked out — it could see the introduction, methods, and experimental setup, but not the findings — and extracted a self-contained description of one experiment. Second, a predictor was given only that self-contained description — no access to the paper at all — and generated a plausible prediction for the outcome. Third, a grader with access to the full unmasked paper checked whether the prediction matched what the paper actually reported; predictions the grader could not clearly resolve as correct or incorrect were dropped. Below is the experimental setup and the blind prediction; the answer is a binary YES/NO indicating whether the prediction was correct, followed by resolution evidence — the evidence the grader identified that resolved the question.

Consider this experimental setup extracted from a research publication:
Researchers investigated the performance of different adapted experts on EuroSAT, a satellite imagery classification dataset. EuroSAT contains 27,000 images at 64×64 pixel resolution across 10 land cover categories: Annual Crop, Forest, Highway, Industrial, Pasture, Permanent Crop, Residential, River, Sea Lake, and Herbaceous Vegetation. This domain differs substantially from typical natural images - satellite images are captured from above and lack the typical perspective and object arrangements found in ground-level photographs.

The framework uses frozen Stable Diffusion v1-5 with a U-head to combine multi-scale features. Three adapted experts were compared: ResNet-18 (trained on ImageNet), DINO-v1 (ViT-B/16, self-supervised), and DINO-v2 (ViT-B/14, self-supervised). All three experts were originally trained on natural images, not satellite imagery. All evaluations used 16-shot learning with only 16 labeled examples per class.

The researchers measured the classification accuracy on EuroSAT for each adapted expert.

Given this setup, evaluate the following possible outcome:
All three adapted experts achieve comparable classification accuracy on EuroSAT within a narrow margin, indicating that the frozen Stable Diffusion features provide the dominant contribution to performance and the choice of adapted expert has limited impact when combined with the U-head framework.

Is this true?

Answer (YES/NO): NO